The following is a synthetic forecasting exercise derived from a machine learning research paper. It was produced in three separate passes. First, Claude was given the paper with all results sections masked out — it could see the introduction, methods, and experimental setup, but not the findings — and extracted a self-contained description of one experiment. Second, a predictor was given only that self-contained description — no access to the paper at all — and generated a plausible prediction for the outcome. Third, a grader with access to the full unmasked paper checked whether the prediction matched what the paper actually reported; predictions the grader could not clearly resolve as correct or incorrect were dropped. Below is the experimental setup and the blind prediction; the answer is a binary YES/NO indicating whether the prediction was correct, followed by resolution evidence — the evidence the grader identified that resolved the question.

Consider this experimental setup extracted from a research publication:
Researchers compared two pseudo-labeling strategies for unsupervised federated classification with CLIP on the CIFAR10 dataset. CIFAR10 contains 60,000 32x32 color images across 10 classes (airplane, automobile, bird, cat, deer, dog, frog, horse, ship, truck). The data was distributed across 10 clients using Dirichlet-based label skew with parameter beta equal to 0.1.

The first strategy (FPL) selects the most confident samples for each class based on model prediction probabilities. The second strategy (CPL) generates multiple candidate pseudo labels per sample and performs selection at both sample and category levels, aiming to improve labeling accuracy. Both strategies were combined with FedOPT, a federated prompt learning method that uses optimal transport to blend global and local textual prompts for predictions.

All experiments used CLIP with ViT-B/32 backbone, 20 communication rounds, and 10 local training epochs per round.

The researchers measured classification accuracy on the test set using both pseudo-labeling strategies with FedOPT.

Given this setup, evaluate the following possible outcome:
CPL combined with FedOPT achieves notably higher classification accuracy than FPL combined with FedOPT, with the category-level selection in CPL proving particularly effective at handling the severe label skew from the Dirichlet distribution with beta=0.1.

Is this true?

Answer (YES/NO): NO